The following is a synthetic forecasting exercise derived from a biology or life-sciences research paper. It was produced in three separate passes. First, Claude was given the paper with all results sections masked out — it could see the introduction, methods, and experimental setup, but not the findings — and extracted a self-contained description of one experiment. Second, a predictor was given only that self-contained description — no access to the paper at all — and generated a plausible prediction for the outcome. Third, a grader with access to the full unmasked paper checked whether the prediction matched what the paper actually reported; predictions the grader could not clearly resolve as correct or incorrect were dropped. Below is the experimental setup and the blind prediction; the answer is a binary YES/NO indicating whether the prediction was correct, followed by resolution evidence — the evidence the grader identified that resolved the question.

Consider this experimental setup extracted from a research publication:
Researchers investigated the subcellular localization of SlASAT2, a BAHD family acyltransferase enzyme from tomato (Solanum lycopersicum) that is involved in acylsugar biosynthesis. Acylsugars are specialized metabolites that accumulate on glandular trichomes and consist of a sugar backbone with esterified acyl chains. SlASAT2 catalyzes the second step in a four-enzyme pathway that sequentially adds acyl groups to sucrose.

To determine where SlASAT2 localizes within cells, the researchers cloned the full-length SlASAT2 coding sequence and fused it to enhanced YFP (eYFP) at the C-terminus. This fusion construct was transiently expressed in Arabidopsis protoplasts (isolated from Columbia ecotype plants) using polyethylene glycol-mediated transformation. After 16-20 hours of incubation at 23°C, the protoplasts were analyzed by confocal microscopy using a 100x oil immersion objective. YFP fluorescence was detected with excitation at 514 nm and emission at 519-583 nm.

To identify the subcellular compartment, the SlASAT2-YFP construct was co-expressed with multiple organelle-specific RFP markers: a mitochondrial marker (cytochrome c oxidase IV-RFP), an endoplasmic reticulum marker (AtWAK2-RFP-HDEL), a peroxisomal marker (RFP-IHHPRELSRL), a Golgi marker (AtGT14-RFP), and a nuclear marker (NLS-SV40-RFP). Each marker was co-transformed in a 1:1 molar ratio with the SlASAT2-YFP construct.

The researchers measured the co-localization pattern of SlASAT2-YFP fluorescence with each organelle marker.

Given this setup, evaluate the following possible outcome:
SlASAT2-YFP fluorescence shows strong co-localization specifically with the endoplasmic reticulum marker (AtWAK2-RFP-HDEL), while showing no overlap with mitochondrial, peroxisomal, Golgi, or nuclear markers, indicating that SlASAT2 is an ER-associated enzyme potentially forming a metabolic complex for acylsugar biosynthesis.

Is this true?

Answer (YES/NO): NO